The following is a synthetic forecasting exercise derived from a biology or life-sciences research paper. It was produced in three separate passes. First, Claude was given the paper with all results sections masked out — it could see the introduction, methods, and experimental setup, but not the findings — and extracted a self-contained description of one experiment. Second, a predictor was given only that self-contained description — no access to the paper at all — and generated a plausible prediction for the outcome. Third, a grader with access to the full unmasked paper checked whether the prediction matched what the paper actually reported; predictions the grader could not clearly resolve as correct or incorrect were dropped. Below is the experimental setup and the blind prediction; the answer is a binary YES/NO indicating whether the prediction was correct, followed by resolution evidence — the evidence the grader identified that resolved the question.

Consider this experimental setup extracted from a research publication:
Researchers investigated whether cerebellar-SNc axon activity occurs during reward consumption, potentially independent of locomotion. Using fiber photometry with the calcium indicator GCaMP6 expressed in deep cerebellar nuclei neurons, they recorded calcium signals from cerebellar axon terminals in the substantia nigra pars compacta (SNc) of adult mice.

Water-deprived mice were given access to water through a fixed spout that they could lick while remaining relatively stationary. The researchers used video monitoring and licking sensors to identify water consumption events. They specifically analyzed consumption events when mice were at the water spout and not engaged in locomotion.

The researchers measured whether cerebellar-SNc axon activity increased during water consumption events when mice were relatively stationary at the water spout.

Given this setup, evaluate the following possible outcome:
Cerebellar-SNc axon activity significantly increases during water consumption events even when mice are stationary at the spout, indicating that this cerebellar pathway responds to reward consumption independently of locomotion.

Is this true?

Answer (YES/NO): YES